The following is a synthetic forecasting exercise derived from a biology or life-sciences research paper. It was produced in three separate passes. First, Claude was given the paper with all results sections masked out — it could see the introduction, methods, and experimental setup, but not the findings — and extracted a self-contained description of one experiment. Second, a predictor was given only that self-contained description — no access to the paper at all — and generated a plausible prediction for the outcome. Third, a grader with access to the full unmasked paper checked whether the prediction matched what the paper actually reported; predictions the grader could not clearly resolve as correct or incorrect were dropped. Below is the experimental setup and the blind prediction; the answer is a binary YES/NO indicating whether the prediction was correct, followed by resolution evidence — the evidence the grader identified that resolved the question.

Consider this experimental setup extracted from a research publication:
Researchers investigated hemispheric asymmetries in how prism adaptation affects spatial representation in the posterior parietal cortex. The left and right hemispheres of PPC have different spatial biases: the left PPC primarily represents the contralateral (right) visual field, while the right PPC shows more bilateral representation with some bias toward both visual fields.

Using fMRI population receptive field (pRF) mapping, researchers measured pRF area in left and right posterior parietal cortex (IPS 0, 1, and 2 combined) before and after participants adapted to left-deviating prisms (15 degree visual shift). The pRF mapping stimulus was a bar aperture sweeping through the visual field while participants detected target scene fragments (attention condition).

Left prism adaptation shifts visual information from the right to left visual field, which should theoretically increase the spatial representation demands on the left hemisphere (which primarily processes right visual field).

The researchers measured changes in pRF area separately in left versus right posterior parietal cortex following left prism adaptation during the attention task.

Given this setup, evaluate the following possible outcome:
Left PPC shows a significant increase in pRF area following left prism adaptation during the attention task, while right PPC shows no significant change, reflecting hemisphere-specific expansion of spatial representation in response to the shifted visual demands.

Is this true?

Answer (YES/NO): NO